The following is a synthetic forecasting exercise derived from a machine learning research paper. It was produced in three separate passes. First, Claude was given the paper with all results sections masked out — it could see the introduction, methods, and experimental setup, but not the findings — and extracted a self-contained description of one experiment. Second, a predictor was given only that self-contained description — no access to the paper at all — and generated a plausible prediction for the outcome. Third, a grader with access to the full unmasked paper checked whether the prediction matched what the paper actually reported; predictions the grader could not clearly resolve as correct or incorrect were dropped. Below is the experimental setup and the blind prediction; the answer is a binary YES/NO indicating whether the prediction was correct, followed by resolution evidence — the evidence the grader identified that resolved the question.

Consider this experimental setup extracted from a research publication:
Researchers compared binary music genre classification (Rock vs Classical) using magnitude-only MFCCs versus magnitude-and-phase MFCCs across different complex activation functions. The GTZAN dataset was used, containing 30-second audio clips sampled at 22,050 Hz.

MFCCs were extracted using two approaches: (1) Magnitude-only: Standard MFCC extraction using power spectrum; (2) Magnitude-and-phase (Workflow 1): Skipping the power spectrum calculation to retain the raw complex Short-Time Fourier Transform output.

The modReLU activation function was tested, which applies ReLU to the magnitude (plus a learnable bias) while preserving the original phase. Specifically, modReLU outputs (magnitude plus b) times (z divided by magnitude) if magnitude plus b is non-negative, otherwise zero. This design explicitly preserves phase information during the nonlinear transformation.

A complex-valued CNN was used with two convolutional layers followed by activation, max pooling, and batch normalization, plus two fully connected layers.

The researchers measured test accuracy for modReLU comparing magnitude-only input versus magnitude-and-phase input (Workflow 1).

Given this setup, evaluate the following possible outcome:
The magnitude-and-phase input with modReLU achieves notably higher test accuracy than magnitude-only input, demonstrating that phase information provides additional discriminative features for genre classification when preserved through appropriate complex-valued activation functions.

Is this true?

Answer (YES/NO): YES